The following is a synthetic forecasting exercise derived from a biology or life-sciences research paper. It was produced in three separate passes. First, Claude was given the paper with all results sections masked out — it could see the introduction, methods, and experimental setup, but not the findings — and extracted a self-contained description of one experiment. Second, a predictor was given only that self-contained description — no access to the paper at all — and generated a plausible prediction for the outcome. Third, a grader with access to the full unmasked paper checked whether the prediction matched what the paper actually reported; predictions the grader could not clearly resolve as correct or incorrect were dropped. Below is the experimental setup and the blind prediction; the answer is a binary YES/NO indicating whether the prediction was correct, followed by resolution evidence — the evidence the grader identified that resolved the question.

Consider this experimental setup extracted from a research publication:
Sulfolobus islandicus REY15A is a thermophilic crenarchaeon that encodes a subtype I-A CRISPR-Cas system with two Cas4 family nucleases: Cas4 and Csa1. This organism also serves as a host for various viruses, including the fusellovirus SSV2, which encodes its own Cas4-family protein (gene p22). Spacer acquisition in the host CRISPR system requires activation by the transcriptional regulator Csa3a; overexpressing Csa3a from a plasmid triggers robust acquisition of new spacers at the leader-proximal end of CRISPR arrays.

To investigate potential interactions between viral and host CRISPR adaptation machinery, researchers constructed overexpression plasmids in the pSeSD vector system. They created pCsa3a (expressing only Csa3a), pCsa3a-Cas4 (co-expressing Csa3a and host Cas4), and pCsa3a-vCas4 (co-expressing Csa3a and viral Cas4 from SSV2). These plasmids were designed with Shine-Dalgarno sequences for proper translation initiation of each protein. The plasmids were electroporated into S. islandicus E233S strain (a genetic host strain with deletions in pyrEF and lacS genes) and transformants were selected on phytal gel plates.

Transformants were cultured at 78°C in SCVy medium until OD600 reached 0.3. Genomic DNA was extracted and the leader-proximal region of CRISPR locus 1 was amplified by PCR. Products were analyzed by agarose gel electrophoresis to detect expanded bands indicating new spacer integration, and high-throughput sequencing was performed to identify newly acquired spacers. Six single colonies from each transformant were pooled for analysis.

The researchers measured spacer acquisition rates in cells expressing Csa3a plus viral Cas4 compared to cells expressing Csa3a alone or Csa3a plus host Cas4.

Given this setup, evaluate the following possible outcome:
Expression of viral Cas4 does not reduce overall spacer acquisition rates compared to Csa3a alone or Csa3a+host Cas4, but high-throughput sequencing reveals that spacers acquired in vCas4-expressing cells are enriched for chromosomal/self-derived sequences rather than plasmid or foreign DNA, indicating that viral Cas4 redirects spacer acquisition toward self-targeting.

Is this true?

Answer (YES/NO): NO